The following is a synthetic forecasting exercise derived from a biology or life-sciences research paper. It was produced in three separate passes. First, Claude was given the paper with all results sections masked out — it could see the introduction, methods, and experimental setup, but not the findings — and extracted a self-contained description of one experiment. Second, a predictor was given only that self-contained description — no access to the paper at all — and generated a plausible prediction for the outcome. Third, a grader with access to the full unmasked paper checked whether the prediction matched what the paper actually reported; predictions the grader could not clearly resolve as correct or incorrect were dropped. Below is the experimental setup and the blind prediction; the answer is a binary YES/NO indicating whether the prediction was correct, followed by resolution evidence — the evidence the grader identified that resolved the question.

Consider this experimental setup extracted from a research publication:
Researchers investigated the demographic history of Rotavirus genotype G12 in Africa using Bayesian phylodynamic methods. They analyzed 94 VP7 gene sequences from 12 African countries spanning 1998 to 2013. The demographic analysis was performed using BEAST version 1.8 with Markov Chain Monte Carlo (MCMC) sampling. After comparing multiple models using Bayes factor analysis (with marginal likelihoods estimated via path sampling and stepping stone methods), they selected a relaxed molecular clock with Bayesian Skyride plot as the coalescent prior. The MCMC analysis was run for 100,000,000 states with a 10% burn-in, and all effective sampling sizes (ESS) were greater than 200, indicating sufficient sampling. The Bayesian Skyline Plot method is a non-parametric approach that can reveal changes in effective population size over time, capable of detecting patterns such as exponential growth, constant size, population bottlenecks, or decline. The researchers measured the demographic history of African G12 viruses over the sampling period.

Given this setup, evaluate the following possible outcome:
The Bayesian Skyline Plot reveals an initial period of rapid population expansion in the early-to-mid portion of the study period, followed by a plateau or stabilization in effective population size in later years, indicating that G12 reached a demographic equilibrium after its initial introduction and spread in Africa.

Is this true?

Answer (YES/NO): NO